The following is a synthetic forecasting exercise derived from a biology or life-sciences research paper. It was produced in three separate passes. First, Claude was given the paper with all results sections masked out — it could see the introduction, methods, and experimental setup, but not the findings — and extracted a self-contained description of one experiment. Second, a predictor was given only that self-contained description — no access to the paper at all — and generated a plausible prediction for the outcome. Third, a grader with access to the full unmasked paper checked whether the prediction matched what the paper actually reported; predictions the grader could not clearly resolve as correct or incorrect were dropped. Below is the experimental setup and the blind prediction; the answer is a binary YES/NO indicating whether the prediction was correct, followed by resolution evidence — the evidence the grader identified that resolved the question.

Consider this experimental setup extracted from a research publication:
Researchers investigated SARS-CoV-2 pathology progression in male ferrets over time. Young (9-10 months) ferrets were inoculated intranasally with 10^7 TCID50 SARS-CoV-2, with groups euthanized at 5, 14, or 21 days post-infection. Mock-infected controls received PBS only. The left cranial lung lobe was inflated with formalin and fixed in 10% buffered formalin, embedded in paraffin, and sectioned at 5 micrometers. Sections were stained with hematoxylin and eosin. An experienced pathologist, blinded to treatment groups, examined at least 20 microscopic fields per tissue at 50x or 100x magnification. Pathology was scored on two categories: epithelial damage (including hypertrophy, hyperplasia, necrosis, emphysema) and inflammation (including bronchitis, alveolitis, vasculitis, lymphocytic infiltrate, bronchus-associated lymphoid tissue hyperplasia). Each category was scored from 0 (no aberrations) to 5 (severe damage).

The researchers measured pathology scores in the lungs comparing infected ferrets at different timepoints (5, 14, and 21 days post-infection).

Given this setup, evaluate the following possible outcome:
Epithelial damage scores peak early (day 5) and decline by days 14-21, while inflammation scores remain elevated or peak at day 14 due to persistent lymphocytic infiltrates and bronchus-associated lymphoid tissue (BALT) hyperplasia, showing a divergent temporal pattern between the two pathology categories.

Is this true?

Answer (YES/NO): NO